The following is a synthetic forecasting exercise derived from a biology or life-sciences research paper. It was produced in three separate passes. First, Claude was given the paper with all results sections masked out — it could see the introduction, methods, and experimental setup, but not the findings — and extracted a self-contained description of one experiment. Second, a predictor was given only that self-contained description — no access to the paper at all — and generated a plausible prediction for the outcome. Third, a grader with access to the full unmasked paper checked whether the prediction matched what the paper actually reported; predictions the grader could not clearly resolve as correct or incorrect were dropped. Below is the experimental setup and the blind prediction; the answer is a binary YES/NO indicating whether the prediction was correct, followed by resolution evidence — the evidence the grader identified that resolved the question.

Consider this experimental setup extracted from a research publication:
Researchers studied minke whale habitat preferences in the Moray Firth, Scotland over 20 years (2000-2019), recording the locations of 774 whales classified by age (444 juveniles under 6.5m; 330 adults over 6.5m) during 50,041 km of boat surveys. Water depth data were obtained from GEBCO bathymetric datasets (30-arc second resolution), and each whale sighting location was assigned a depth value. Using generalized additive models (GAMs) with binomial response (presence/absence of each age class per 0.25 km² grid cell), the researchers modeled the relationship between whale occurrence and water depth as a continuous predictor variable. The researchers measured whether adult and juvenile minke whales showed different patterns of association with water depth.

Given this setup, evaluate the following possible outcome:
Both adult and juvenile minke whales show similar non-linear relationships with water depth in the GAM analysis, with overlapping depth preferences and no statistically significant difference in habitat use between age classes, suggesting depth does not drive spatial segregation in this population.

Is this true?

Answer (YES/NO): NO